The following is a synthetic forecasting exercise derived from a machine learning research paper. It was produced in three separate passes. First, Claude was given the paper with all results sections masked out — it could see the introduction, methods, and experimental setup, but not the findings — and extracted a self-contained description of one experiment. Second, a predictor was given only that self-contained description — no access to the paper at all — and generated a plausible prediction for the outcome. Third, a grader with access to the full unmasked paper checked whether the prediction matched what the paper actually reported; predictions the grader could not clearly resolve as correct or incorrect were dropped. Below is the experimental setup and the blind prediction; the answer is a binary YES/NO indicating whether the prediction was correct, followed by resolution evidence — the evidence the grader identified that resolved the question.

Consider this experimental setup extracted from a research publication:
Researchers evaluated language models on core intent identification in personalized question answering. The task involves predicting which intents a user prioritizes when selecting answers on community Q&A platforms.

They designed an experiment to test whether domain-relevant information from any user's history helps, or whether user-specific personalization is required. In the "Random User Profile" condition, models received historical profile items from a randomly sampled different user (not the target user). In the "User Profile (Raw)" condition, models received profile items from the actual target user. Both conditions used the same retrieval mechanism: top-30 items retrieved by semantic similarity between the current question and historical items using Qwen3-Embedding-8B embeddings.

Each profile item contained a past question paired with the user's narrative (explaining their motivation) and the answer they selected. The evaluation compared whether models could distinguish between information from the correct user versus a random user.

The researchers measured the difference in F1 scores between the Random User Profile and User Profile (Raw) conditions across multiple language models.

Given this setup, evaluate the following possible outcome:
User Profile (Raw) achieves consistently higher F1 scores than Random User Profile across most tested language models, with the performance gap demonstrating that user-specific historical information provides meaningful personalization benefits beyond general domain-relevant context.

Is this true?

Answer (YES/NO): NO